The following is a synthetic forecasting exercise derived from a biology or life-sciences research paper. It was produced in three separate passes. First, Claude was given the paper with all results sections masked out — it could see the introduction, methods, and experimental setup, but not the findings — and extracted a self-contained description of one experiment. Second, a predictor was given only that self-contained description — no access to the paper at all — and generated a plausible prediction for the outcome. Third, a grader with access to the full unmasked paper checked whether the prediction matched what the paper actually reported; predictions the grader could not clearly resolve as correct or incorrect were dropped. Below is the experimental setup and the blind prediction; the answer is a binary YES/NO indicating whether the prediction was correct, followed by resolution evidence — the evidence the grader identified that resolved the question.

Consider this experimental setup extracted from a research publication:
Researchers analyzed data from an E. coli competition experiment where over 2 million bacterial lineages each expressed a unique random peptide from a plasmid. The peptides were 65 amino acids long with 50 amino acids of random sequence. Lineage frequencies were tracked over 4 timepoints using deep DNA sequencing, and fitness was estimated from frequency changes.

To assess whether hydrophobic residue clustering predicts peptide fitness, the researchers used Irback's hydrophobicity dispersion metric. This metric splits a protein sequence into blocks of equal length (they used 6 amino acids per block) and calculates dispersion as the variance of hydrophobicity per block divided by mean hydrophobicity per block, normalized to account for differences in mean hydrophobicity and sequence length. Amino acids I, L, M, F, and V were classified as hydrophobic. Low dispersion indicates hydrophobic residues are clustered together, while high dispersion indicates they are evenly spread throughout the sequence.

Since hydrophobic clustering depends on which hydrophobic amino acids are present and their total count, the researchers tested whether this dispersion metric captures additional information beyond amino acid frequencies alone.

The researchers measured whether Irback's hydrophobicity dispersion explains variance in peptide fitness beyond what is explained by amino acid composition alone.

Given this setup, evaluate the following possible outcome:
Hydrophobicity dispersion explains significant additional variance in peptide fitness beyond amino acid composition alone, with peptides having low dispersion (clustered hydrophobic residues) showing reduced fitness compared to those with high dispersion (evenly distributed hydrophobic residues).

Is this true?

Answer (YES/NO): NO